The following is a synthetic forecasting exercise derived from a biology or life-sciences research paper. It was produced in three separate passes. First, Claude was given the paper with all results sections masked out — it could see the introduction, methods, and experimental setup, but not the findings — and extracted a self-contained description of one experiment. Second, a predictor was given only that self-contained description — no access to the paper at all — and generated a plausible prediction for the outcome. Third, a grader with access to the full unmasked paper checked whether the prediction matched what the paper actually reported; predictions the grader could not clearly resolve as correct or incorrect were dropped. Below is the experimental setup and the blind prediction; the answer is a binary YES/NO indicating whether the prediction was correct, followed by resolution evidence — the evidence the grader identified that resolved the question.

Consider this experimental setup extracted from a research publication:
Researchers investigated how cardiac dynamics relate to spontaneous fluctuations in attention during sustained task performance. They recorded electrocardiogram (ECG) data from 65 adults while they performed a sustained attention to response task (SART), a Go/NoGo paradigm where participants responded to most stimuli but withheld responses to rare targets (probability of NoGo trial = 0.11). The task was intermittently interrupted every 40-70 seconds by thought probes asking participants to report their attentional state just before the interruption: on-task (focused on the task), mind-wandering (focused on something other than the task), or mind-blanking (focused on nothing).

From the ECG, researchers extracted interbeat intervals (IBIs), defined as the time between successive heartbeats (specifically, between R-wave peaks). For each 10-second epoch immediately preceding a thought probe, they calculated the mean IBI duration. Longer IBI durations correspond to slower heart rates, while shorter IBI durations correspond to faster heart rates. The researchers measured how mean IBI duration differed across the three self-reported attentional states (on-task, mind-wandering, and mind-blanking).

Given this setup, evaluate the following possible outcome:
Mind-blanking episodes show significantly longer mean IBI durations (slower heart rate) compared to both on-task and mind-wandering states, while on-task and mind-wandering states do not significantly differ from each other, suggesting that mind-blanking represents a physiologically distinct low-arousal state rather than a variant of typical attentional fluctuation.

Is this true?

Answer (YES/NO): NO